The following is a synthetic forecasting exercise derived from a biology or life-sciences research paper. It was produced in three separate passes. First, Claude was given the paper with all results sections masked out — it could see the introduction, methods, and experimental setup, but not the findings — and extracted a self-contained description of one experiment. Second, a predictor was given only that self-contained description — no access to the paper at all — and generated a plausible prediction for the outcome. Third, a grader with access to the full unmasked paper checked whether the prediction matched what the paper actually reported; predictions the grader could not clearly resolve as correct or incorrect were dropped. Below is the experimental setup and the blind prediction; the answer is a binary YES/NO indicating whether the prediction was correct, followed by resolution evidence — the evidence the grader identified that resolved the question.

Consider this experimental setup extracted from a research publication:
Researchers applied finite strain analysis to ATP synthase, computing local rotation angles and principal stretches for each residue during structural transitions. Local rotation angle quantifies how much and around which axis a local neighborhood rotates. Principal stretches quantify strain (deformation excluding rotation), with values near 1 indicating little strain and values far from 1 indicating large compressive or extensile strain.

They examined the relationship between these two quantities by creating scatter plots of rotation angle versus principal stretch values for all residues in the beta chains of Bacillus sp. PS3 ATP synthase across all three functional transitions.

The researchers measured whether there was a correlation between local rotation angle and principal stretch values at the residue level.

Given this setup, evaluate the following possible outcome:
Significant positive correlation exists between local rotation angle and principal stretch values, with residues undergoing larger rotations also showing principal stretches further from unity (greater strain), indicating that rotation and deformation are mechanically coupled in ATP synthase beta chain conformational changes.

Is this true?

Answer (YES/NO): NO